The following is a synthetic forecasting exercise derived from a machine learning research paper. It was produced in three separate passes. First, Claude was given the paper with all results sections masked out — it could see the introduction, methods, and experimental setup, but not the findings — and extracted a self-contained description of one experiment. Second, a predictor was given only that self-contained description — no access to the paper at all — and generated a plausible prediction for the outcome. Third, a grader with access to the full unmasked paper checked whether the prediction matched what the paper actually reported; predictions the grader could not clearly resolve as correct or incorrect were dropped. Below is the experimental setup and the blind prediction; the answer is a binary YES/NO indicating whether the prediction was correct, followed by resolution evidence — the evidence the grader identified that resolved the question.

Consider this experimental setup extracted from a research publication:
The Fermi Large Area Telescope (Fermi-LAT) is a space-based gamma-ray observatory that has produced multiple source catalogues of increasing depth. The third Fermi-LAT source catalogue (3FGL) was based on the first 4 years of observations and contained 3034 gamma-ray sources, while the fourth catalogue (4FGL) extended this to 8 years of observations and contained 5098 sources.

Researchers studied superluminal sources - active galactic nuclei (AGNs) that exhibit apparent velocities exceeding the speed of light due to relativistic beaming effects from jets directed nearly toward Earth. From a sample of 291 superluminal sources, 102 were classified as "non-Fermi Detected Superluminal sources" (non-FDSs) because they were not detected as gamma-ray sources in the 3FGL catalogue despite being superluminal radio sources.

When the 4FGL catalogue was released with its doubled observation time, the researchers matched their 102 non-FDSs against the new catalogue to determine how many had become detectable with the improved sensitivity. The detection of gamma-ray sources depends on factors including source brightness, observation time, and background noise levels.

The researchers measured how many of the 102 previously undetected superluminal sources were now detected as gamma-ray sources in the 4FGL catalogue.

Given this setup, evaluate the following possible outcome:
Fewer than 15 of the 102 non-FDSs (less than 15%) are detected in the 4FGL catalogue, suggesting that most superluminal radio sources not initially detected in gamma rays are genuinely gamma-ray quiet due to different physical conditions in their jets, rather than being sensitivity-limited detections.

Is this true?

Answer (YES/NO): NO